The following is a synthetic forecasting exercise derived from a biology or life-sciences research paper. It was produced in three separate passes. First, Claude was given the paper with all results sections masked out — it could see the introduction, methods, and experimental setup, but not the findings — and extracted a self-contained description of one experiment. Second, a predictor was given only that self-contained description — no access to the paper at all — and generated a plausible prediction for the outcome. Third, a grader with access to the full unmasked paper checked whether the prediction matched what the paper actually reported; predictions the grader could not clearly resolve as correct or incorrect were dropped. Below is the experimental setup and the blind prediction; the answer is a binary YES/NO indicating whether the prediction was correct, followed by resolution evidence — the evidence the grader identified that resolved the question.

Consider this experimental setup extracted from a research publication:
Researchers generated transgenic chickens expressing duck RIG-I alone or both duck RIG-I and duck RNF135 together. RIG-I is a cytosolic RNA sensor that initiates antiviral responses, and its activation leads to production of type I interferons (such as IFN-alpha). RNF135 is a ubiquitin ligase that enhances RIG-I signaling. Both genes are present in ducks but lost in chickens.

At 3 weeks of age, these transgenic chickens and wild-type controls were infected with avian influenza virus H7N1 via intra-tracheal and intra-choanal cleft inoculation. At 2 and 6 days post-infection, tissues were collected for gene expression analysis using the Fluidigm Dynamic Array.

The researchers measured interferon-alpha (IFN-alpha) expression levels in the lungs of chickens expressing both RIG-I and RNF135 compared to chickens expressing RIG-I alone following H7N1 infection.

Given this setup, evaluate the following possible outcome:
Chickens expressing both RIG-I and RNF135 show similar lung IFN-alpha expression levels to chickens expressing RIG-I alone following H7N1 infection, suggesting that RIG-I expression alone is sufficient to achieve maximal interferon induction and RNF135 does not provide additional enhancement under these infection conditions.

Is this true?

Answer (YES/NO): NO